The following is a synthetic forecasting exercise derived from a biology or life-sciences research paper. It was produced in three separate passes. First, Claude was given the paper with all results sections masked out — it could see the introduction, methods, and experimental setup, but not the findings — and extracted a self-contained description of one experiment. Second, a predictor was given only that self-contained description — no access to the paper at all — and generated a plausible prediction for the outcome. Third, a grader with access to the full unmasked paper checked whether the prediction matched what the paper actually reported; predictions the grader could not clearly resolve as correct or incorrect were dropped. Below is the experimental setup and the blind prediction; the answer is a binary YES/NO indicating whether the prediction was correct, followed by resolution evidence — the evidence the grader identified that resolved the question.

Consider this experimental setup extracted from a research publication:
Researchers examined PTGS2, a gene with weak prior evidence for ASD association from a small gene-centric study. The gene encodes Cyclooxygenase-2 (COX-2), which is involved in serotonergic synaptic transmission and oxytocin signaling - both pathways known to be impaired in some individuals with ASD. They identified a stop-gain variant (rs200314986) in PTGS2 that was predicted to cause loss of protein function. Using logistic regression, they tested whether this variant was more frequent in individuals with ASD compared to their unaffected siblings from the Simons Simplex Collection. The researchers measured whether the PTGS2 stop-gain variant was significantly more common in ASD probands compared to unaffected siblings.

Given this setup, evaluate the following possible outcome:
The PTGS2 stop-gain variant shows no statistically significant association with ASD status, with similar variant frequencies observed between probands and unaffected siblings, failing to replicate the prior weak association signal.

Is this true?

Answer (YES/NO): NO